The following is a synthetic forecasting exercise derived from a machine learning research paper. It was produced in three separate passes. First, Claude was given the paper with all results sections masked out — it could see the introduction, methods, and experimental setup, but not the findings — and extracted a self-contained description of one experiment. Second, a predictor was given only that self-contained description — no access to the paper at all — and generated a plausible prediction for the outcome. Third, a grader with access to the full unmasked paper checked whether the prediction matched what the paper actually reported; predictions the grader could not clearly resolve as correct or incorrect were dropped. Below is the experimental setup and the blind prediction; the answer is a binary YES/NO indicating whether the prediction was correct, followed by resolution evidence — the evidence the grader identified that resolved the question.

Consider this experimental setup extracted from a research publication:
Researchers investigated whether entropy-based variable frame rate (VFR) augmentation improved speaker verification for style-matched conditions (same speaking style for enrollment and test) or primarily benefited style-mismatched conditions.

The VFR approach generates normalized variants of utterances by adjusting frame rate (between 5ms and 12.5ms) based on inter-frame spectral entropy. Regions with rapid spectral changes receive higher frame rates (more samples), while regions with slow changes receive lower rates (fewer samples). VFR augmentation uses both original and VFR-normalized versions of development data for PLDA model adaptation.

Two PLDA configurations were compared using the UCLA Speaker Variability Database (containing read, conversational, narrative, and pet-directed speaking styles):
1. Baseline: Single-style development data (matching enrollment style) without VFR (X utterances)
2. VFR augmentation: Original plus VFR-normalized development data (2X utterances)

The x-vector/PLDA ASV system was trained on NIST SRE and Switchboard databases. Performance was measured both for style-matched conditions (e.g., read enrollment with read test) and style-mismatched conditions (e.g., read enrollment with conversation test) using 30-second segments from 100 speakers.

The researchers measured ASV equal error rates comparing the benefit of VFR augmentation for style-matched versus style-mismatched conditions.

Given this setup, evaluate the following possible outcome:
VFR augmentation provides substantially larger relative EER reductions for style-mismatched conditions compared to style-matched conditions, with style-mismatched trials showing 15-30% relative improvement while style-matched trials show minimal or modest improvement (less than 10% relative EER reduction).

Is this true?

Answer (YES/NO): NO